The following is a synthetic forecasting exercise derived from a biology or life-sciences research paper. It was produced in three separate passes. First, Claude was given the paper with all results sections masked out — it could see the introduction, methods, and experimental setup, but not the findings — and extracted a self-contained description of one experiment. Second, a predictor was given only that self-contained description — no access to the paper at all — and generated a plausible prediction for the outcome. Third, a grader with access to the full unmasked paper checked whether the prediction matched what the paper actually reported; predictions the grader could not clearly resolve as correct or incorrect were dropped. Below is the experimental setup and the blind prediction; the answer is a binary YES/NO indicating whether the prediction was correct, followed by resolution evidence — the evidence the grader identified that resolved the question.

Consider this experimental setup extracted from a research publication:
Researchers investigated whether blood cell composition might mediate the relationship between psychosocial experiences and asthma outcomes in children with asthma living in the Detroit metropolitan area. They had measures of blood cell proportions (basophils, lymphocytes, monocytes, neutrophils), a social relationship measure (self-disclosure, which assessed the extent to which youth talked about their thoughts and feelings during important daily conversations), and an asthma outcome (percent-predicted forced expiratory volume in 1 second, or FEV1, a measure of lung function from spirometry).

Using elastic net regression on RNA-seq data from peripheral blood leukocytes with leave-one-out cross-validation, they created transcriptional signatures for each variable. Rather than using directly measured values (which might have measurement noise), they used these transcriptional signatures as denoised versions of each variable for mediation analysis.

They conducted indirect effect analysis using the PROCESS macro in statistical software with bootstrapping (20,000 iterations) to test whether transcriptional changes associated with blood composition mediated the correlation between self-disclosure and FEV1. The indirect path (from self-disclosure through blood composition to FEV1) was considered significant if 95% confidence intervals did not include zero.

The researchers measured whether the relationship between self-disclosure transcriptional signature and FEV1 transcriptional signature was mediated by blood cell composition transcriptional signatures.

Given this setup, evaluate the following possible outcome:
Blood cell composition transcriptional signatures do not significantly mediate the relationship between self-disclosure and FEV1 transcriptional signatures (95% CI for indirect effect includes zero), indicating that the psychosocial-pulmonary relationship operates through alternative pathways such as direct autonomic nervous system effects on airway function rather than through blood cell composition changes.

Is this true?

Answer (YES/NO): NO